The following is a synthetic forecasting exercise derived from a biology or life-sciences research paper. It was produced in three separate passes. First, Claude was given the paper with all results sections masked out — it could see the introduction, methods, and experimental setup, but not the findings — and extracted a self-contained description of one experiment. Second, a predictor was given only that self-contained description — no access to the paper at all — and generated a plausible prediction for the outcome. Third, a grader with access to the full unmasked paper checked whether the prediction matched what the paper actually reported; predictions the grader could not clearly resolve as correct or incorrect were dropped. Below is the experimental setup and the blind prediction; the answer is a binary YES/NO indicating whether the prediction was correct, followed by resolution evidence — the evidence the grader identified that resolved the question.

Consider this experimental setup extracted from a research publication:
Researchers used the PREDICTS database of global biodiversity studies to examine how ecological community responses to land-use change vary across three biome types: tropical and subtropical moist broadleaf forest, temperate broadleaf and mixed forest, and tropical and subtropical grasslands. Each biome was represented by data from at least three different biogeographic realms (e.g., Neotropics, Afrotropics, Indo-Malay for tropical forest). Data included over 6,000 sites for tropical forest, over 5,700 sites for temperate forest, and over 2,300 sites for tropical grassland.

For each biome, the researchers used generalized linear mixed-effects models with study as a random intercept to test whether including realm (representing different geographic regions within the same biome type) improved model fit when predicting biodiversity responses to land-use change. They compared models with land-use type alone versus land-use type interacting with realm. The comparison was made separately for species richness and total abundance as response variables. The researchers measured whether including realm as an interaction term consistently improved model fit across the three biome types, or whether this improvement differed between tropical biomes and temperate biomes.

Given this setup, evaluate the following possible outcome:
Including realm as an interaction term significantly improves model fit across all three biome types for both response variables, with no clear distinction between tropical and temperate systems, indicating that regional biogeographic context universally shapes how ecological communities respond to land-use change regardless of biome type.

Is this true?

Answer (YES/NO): NO